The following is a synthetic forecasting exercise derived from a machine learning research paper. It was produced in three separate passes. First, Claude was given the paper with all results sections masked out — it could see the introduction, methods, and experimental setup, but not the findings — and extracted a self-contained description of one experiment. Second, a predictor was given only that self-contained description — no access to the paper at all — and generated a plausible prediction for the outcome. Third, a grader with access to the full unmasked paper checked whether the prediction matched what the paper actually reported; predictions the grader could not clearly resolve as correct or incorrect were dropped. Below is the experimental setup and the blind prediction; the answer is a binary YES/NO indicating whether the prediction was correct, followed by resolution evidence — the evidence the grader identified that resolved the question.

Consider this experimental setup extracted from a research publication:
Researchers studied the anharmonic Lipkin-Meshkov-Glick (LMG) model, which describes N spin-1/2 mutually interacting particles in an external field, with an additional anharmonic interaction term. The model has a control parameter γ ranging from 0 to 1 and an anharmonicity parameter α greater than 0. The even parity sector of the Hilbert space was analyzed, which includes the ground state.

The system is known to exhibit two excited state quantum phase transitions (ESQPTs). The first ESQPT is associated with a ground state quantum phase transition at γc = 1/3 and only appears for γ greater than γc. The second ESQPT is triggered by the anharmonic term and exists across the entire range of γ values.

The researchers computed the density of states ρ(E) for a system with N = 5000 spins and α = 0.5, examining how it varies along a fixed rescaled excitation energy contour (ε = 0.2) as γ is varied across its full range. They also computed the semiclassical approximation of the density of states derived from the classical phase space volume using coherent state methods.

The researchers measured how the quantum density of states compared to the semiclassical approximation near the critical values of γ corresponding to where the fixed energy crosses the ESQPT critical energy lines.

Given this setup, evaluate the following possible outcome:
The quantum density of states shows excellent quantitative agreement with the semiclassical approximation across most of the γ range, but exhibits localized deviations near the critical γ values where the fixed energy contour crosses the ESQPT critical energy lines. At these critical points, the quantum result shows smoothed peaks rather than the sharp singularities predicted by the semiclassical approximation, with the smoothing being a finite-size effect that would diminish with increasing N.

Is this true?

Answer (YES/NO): NO